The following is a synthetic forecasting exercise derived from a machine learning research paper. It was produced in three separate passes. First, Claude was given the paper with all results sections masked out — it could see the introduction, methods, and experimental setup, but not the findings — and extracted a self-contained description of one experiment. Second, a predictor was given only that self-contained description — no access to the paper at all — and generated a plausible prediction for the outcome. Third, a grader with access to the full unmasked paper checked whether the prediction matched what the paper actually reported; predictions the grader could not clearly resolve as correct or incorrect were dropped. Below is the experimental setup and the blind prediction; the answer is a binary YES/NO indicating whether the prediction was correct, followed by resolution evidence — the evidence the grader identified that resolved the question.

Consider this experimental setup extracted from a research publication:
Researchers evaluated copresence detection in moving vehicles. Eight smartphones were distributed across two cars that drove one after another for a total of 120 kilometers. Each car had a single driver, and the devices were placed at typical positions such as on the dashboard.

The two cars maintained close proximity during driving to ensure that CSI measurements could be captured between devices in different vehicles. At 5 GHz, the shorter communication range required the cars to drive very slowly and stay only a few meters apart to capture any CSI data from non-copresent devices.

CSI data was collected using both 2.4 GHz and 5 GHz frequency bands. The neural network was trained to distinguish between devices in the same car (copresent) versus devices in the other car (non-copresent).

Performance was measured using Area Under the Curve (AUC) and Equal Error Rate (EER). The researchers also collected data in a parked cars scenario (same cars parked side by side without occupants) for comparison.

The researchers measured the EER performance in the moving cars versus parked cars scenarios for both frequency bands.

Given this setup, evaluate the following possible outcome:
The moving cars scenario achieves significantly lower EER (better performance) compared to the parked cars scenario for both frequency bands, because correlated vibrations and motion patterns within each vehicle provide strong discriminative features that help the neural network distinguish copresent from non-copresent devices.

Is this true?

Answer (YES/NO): NO